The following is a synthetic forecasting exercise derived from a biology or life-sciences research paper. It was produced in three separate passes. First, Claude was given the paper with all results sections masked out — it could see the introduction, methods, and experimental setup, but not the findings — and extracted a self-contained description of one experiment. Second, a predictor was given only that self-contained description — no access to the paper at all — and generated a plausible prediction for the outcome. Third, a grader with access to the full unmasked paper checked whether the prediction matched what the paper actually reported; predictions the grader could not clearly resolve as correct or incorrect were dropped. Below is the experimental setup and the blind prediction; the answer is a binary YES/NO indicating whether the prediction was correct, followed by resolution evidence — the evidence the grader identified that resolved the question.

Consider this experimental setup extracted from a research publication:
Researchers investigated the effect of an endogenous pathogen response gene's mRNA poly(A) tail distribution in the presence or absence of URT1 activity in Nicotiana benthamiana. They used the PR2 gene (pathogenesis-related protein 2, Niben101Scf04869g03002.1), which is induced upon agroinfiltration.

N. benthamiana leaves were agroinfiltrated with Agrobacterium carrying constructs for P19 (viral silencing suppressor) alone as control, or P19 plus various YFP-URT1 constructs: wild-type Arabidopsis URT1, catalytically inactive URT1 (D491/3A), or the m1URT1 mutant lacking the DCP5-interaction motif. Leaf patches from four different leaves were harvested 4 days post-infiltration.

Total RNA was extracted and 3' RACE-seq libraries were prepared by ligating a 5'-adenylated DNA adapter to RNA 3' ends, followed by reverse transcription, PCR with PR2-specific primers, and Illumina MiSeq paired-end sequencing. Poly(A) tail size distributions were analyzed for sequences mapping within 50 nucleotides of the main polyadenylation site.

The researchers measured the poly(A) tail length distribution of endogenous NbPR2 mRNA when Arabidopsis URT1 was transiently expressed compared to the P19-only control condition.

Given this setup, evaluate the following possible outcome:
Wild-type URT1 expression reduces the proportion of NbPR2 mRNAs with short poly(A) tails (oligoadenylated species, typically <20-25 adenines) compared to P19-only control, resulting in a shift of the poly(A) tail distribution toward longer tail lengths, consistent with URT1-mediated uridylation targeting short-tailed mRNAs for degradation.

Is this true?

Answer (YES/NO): NO